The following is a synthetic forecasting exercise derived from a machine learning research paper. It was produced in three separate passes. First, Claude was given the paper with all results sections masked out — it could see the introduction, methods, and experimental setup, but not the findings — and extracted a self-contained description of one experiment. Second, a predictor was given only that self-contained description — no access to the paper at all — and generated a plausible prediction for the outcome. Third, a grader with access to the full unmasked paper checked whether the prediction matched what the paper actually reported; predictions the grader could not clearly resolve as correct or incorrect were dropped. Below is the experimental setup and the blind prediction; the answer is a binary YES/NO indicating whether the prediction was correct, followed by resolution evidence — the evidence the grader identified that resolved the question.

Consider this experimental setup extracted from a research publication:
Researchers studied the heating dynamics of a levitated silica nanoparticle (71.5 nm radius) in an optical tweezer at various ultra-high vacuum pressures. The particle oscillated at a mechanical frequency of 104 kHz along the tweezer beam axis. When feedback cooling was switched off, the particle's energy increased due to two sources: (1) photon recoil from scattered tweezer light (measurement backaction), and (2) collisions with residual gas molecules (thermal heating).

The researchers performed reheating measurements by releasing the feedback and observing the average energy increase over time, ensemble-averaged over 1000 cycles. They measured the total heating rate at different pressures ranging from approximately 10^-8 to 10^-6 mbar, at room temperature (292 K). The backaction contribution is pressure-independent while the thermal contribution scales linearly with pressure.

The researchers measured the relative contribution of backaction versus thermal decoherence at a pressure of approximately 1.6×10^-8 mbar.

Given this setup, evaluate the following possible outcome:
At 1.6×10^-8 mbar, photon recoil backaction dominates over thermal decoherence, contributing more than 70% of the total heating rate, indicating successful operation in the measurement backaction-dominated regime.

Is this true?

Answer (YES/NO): YES